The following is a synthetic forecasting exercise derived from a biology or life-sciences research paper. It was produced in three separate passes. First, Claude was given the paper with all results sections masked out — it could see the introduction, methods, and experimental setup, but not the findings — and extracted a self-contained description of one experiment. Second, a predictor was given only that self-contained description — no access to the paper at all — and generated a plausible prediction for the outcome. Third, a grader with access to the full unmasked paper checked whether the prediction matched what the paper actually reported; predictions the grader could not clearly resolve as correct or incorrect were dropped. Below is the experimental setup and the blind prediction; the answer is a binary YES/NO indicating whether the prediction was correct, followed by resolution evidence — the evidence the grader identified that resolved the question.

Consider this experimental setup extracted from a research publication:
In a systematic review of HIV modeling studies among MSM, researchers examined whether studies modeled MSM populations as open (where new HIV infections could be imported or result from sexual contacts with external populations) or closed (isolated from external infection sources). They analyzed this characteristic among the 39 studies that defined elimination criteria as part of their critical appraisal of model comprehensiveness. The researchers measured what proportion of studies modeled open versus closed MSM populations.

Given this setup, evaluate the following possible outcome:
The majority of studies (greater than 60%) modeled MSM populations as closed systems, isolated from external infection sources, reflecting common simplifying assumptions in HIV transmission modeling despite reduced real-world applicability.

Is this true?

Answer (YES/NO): YES